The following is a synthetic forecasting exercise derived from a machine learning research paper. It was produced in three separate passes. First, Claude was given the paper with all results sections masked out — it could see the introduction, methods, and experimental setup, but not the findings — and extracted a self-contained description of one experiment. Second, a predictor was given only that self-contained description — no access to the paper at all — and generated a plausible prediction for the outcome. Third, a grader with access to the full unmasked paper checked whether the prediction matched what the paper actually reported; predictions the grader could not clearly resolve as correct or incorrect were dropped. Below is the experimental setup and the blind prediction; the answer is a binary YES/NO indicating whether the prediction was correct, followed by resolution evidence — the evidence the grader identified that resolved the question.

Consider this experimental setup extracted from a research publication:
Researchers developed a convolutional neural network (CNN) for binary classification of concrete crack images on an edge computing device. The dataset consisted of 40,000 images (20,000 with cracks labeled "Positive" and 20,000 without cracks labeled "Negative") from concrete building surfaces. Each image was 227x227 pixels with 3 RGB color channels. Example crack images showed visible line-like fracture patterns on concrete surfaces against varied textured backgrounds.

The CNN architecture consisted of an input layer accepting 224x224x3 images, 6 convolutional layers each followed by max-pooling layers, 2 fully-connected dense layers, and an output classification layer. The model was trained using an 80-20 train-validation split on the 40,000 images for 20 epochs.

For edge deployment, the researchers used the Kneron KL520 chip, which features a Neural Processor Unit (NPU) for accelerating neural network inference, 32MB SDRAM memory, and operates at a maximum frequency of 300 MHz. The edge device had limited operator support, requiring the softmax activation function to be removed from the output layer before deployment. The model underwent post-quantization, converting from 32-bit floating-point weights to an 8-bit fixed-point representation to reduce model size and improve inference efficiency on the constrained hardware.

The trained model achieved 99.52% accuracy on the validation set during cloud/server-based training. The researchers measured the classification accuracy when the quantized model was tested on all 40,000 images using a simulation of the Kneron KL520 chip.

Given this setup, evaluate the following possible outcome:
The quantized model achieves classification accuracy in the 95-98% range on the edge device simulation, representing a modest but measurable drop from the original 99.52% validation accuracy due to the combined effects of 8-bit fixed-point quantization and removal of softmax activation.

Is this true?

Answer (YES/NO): NO